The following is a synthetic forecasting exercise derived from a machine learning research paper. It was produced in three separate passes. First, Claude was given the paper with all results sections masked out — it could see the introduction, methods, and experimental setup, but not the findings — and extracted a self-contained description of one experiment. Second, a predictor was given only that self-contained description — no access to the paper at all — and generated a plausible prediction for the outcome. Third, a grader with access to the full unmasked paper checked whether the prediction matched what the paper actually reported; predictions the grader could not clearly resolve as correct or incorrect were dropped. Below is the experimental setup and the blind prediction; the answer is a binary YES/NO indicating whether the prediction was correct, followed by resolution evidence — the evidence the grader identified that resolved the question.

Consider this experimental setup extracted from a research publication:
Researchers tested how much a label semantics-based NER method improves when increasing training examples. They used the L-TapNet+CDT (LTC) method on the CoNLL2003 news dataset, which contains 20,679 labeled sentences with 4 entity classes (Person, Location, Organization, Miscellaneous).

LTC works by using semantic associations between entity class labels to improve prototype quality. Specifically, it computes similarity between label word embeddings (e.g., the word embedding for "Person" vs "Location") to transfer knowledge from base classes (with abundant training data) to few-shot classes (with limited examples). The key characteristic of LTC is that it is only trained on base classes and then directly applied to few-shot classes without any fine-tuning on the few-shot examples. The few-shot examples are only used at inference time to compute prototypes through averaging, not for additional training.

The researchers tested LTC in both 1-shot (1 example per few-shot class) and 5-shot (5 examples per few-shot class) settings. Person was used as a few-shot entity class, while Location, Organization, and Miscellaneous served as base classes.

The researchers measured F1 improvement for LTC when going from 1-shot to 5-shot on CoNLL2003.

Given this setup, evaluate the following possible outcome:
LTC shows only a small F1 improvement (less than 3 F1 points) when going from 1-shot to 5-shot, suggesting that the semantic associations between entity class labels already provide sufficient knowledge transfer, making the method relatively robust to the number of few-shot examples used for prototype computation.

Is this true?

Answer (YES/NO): NO